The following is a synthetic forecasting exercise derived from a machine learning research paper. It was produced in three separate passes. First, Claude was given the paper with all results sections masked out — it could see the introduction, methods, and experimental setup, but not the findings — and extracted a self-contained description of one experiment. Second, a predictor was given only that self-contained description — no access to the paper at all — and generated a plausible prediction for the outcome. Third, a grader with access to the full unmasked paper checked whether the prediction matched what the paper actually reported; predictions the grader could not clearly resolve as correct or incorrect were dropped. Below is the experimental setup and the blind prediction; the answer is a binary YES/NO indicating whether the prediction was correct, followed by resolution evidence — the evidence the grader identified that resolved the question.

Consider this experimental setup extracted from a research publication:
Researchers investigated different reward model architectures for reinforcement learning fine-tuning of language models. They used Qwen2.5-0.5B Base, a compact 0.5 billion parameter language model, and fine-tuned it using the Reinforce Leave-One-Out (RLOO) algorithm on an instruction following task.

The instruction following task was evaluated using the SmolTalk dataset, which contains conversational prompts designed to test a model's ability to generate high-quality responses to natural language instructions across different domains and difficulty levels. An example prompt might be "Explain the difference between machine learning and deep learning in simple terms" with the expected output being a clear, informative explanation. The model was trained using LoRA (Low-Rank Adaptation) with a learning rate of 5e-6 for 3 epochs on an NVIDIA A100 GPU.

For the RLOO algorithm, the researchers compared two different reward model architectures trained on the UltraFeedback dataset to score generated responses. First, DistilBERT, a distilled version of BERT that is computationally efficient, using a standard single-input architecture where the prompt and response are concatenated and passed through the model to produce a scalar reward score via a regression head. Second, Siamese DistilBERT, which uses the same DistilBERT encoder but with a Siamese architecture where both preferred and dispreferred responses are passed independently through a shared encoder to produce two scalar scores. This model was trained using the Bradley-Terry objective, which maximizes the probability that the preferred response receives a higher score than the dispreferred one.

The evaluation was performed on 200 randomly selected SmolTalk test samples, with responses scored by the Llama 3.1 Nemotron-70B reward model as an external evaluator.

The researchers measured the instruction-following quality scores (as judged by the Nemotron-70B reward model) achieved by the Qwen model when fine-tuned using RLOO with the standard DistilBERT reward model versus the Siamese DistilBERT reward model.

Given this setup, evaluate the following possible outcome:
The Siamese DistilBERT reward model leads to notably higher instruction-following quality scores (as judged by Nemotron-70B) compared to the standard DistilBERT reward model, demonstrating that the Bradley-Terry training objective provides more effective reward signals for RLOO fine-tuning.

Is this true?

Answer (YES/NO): NO